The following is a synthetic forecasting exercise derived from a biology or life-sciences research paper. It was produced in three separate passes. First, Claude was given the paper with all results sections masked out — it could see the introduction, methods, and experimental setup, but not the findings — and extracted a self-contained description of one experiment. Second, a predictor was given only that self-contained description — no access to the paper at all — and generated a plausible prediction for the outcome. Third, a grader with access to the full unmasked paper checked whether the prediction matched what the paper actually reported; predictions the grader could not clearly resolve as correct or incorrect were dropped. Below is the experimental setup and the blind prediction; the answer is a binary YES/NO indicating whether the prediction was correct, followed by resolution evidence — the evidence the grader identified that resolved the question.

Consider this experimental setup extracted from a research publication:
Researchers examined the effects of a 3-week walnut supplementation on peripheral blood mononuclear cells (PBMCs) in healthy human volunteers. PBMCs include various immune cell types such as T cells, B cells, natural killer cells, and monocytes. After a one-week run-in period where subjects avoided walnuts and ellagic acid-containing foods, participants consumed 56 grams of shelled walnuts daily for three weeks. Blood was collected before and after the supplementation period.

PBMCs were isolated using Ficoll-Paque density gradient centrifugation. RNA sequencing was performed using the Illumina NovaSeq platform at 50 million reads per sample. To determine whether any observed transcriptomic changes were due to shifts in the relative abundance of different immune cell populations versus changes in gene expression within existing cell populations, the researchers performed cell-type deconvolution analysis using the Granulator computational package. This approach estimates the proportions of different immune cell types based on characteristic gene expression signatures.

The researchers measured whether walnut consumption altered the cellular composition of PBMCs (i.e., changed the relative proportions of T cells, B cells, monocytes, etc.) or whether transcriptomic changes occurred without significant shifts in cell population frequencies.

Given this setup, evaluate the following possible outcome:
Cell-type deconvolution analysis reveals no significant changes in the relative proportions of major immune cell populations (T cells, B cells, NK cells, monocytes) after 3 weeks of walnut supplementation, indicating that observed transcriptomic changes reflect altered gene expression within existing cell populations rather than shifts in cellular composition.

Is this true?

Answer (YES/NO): YES